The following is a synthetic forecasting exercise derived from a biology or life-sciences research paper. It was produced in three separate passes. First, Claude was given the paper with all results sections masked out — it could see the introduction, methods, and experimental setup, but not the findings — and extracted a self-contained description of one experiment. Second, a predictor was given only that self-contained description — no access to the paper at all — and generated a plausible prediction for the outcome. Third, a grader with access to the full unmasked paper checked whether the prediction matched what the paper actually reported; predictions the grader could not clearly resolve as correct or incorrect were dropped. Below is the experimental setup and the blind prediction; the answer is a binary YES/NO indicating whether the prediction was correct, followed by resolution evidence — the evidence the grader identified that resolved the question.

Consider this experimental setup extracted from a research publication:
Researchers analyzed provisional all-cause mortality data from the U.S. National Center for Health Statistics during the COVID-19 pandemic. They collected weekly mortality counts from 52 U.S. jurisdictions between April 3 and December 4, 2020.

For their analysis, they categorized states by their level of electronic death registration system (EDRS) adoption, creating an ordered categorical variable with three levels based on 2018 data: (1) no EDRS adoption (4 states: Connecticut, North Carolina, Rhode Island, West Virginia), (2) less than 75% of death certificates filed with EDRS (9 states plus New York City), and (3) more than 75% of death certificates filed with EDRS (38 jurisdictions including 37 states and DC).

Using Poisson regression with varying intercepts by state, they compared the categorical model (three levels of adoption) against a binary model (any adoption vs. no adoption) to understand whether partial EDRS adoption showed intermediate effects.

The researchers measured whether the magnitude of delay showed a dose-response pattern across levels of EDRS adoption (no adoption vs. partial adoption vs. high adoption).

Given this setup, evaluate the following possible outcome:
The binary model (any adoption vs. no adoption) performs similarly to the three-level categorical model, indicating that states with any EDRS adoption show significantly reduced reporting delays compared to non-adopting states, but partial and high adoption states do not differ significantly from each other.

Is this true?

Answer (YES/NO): YES